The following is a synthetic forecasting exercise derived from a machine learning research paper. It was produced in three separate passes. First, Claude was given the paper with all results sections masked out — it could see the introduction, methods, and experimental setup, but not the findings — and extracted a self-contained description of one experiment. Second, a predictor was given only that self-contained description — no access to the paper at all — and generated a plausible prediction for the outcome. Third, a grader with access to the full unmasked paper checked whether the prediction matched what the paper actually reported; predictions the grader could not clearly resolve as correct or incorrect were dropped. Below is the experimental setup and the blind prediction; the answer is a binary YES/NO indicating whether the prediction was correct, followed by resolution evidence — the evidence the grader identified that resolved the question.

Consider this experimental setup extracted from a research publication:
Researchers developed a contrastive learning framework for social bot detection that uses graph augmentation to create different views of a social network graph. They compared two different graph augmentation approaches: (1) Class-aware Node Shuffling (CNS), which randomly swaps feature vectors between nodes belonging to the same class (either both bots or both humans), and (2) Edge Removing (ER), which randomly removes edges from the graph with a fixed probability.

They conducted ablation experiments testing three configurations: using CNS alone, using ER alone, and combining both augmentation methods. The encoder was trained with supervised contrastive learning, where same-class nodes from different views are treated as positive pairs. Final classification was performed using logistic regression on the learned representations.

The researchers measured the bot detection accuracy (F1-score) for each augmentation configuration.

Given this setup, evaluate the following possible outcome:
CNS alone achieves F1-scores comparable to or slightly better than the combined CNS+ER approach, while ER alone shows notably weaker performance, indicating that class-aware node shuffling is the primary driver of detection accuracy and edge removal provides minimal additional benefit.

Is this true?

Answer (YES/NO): NO